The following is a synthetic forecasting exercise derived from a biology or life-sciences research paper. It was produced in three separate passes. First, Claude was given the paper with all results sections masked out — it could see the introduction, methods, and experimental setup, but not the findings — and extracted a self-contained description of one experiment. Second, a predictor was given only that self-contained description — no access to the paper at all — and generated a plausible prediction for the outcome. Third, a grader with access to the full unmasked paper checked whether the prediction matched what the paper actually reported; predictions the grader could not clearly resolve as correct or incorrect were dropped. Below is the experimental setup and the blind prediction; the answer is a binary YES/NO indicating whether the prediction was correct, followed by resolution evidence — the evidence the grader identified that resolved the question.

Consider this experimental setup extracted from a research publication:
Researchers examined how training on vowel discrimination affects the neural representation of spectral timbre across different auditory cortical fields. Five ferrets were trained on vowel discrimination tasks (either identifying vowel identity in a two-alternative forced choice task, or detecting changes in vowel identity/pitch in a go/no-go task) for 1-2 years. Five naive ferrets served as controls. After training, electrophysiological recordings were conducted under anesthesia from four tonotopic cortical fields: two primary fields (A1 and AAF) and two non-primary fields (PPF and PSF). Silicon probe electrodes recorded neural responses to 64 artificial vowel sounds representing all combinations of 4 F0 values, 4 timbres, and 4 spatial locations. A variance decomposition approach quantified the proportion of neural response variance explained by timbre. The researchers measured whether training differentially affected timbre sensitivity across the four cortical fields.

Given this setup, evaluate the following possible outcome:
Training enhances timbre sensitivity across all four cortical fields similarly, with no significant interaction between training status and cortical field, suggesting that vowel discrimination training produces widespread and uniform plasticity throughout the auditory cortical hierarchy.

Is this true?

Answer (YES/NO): NO